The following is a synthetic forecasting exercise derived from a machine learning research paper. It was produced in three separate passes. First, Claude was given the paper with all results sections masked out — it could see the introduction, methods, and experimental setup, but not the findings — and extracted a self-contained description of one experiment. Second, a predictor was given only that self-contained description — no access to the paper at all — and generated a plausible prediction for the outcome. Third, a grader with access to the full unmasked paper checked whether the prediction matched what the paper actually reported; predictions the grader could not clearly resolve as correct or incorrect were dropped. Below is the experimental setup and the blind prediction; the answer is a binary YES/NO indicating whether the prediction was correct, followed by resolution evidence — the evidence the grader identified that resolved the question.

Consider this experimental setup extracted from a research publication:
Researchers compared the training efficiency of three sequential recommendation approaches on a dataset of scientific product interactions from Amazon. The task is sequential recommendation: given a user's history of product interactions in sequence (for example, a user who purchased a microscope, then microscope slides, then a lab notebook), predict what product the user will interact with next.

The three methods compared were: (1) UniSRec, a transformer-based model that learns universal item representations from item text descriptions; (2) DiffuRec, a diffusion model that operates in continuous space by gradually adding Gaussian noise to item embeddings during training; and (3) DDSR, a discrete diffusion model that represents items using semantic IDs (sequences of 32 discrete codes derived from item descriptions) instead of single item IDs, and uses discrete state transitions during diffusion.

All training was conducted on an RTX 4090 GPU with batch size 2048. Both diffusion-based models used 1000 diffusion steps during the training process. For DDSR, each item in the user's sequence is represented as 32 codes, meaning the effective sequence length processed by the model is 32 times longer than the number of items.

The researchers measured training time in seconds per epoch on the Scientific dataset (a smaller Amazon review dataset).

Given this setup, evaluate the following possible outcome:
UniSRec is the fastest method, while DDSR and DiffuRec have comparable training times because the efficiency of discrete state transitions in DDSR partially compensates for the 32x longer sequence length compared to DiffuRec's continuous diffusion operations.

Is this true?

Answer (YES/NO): NO